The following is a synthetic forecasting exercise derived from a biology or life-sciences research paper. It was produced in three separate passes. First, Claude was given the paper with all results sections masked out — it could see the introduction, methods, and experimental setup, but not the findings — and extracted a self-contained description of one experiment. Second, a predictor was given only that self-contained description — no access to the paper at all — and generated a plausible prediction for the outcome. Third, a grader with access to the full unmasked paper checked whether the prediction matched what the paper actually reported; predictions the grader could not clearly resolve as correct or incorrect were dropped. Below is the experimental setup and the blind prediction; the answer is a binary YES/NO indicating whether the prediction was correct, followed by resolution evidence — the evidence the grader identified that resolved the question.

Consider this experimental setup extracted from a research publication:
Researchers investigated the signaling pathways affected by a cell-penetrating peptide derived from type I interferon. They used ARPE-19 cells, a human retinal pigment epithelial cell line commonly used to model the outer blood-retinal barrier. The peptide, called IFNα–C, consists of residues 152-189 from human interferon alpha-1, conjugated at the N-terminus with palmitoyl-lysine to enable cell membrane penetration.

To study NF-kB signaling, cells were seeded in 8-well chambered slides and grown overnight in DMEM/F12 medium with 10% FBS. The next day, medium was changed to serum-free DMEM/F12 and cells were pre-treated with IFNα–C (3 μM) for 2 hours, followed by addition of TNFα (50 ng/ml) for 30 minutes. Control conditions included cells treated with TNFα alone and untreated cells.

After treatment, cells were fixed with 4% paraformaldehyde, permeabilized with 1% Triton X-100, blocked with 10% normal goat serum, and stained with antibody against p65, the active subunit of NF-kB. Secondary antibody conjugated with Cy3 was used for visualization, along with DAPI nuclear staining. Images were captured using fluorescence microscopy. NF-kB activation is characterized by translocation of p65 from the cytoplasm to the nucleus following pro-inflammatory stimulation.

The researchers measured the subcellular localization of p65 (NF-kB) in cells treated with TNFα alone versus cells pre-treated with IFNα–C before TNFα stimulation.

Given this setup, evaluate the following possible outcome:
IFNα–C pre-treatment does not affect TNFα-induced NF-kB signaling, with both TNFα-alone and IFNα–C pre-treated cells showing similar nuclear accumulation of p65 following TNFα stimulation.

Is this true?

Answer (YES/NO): NO